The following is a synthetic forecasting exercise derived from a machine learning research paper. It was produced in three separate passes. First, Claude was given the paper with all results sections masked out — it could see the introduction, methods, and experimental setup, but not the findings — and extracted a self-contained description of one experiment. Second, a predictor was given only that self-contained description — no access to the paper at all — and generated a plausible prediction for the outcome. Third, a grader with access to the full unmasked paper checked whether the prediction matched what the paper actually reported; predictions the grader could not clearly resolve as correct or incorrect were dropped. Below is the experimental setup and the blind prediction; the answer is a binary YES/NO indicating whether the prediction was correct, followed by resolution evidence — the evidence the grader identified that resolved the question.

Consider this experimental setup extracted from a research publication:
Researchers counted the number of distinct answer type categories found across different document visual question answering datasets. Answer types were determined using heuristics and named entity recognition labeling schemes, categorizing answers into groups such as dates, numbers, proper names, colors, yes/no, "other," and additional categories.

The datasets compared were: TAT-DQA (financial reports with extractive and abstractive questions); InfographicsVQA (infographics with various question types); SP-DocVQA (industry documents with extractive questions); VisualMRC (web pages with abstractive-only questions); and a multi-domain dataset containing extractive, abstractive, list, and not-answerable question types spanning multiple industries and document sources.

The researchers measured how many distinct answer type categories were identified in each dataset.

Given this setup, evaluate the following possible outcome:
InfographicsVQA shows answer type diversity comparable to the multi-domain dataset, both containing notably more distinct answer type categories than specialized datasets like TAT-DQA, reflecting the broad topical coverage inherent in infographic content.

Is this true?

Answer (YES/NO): NO